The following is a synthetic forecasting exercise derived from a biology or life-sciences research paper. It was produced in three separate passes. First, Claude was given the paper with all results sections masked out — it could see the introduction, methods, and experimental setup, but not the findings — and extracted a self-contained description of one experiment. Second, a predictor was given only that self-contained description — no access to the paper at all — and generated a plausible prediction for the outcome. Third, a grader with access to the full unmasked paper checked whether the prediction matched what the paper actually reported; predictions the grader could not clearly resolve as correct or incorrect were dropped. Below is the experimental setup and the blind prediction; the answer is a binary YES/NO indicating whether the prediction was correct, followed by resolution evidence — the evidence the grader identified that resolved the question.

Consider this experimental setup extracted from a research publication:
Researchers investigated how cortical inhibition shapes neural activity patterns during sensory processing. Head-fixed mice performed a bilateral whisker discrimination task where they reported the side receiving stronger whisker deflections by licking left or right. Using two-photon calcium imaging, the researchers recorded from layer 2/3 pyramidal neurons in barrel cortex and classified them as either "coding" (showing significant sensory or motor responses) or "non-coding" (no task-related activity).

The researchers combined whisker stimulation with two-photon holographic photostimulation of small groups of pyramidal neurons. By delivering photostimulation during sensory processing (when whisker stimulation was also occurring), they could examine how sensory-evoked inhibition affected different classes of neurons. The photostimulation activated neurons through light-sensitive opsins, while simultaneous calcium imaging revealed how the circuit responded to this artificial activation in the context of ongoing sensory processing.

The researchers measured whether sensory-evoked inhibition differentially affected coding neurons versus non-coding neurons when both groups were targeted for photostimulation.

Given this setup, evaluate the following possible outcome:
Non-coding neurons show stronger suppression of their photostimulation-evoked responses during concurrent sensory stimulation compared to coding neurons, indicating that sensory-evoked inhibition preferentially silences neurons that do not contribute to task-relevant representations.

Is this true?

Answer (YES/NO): NO